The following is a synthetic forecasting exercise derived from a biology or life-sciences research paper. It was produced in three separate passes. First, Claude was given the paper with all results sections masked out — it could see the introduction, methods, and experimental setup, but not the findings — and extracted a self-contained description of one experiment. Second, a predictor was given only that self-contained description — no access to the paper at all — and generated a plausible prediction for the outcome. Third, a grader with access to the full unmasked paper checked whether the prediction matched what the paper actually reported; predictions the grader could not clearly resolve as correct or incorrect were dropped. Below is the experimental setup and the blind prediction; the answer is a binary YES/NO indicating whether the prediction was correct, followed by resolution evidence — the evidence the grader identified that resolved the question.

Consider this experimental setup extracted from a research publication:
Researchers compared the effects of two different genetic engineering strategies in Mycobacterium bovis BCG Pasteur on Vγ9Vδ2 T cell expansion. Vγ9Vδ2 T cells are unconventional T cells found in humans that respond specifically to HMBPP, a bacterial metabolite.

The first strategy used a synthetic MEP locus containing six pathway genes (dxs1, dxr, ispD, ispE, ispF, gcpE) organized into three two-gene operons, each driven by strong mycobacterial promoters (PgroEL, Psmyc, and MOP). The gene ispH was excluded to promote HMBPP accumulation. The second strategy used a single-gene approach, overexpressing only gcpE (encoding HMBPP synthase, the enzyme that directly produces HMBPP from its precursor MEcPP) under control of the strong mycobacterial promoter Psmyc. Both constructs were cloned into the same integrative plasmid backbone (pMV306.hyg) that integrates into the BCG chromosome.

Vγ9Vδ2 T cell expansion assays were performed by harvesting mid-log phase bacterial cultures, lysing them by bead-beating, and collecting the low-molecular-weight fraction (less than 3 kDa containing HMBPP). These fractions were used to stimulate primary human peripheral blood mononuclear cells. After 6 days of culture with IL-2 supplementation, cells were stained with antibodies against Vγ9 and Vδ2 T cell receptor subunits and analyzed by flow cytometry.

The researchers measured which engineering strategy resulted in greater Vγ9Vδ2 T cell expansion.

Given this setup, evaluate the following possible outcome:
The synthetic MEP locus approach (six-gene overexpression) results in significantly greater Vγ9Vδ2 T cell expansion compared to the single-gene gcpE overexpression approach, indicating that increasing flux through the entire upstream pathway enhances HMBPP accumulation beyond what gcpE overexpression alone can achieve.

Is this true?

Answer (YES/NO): NO